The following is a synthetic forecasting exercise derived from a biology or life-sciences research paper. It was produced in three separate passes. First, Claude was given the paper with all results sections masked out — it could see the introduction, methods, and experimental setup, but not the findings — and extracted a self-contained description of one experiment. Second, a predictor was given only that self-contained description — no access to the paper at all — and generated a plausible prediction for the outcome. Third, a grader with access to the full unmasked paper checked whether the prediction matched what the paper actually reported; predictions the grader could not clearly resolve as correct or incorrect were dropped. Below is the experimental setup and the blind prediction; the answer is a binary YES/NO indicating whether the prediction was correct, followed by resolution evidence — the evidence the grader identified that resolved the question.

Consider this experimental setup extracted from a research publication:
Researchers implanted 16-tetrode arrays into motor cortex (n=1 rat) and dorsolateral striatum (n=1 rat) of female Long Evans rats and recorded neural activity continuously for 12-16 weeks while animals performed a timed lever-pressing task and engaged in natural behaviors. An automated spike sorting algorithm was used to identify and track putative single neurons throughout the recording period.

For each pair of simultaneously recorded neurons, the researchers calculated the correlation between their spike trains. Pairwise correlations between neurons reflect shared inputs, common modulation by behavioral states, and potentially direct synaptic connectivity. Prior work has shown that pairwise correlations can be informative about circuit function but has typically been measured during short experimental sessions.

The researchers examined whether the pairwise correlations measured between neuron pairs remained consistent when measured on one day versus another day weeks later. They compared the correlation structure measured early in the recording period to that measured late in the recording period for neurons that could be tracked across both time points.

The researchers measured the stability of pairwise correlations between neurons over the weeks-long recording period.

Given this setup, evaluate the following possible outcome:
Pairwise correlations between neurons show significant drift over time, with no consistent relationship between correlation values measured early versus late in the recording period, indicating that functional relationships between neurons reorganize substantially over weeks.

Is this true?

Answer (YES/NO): NO